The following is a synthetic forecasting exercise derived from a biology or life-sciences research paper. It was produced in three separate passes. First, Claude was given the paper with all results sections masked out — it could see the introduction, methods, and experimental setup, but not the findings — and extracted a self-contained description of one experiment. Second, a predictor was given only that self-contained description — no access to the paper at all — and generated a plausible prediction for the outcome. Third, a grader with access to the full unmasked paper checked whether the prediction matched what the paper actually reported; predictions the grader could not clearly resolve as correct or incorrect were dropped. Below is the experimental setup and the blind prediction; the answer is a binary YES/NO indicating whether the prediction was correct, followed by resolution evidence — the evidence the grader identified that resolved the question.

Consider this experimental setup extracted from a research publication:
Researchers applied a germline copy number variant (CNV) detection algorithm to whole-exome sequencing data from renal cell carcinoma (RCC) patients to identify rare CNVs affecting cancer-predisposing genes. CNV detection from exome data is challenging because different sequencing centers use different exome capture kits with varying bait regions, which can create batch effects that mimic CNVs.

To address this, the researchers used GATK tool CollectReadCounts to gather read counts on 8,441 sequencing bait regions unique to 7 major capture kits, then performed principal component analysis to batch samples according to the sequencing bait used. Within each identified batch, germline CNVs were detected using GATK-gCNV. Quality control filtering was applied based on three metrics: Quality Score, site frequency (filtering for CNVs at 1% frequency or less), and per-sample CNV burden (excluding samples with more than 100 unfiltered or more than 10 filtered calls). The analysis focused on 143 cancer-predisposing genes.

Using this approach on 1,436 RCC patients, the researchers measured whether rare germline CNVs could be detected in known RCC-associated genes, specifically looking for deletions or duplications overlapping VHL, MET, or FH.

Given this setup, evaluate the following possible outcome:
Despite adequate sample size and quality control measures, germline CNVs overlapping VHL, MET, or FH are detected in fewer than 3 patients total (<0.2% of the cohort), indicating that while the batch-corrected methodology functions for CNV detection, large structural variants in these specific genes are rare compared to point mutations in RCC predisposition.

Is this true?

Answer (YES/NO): YES